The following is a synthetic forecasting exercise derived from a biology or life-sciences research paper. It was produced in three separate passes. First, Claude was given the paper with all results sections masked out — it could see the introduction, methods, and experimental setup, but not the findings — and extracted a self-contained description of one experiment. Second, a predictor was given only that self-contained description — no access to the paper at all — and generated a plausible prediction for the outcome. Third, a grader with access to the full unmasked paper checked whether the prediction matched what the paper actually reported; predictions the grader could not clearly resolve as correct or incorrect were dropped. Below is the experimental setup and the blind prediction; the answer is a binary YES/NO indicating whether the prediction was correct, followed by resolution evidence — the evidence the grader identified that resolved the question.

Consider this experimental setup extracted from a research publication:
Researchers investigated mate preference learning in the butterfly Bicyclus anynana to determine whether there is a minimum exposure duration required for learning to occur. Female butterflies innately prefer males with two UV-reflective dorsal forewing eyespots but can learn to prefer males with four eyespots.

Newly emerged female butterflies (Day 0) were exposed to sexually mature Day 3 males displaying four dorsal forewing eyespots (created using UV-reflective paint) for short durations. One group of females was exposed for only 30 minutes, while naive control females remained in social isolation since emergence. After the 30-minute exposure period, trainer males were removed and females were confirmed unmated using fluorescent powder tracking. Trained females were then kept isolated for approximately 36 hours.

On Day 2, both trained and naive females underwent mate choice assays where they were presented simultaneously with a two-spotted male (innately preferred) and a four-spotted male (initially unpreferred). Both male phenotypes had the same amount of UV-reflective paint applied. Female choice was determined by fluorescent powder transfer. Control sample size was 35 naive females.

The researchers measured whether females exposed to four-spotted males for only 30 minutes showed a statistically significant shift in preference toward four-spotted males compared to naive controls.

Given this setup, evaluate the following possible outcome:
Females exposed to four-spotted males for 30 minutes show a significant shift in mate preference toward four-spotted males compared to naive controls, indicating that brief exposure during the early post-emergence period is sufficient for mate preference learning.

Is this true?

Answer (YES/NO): NO